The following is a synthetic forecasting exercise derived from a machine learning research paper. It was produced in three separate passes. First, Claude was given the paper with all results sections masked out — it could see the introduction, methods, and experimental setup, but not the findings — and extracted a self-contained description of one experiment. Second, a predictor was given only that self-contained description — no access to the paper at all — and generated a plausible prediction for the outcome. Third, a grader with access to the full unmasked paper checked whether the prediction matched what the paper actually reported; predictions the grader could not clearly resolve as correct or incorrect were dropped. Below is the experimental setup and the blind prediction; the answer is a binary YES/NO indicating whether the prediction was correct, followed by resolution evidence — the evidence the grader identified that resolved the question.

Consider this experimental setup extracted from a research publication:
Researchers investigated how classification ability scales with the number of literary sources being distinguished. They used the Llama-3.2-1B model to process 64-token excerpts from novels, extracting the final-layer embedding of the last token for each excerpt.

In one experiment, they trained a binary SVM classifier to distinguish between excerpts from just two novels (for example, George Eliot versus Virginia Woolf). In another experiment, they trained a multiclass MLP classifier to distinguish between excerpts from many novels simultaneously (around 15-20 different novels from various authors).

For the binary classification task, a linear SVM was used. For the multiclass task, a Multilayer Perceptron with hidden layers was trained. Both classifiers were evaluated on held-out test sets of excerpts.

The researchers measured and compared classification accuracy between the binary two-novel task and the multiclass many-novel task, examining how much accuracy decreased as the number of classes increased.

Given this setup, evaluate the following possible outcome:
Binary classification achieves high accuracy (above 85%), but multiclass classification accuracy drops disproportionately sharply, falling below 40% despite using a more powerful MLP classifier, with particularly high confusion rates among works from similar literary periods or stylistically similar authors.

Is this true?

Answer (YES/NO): NO